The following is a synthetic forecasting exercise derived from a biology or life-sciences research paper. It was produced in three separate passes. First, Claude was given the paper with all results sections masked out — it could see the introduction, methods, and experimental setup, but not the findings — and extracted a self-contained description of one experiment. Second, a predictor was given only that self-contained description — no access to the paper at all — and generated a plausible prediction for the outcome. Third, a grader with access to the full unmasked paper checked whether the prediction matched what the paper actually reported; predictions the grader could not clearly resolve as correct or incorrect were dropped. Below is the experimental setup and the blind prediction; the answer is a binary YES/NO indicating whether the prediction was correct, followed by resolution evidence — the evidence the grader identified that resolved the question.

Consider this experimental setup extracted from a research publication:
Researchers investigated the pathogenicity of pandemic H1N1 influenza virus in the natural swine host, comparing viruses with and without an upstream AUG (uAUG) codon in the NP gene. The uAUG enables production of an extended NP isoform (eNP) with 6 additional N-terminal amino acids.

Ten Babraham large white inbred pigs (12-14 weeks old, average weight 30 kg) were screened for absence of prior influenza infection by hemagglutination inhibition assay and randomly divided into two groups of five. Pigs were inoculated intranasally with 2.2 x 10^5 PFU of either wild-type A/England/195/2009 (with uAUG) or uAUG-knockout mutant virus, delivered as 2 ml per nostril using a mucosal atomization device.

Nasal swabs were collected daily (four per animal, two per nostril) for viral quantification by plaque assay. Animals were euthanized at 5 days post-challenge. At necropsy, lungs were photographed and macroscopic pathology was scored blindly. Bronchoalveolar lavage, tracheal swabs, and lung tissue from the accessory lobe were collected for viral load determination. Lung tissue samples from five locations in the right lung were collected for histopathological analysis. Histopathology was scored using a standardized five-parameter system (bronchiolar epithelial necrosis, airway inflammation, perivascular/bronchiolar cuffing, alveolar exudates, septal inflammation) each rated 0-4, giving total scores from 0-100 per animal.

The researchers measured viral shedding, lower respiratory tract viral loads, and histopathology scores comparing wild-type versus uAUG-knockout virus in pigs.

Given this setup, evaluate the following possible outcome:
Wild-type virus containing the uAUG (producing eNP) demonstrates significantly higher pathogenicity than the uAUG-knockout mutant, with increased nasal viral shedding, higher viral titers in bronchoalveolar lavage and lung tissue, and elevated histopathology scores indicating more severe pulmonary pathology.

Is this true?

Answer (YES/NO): NO